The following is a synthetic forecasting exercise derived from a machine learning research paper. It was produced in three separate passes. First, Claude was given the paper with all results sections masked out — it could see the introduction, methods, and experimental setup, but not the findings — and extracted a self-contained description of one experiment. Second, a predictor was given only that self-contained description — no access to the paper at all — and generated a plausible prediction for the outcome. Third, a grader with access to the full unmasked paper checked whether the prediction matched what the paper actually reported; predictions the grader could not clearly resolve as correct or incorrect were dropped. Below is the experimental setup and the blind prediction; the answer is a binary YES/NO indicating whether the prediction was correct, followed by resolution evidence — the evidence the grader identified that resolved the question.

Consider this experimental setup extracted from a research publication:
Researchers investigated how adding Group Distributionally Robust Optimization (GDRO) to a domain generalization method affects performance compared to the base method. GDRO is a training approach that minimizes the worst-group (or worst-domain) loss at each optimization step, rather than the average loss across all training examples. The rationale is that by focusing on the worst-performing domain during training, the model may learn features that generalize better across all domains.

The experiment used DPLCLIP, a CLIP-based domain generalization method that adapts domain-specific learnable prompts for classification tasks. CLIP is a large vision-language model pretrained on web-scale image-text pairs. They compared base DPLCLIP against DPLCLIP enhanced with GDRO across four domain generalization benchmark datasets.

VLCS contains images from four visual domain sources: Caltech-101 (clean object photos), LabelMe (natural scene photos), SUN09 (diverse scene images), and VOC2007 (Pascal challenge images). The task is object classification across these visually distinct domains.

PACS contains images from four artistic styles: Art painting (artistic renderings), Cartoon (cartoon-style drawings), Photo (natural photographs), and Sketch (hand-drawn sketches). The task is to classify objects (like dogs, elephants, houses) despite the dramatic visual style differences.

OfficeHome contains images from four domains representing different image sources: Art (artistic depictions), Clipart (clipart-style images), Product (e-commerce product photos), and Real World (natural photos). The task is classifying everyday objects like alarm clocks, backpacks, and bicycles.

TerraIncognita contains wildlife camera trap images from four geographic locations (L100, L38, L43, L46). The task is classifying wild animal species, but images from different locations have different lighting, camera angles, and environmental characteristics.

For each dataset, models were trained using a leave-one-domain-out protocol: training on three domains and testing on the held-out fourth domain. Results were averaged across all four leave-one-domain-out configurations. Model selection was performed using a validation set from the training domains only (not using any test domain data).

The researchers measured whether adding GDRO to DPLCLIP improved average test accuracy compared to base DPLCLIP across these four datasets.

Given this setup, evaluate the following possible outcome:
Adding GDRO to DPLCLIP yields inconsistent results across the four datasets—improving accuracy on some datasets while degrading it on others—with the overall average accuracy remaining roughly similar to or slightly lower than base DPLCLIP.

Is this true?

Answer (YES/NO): YES